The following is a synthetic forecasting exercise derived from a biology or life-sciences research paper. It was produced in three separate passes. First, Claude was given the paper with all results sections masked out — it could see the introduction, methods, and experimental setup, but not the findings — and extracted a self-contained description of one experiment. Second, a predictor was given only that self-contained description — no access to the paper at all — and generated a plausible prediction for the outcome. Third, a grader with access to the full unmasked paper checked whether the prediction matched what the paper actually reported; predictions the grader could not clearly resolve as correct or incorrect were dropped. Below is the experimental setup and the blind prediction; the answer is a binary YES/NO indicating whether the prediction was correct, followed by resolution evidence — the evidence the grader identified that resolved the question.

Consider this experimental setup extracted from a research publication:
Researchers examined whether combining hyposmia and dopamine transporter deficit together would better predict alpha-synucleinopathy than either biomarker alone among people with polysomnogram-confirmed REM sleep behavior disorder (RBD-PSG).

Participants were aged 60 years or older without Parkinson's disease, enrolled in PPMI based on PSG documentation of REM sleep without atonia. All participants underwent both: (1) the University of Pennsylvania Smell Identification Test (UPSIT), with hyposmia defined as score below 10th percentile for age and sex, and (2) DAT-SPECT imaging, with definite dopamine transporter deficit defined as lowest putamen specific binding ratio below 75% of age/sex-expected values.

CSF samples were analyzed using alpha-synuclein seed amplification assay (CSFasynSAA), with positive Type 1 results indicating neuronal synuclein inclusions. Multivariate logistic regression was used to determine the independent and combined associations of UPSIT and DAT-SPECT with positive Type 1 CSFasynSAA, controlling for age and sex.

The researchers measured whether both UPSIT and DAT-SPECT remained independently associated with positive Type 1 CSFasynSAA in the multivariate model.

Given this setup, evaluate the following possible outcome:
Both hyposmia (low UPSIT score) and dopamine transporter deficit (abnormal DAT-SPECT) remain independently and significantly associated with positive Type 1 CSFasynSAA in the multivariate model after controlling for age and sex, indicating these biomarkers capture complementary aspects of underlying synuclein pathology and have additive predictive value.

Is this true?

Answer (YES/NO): NO